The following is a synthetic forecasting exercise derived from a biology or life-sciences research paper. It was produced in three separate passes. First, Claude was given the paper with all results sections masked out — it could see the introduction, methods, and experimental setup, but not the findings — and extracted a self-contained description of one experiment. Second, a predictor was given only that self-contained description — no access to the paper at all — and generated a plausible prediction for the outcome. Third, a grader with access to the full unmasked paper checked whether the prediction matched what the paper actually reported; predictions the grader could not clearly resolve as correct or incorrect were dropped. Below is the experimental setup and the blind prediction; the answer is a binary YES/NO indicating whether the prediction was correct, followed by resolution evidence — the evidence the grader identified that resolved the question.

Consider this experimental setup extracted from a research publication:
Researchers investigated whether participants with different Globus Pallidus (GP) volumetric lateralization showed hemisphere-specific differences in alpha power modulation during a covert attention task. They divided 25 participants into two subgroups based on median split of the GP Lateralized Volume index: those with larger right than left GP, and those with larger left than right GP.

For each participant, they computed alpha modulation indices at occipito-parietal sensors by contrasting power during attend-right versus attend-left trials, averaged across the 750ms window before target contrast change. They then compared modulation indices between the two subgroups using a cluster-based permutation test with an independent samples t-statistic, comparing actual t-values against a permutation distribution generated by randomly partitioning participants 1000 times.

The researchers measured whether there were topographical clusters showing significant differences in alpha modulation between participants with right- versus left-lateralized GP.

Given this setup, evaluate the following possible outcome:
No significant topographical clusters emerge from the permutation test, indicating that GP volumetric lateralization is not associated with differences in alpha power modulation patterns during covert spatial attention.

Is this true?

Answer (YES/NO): NO